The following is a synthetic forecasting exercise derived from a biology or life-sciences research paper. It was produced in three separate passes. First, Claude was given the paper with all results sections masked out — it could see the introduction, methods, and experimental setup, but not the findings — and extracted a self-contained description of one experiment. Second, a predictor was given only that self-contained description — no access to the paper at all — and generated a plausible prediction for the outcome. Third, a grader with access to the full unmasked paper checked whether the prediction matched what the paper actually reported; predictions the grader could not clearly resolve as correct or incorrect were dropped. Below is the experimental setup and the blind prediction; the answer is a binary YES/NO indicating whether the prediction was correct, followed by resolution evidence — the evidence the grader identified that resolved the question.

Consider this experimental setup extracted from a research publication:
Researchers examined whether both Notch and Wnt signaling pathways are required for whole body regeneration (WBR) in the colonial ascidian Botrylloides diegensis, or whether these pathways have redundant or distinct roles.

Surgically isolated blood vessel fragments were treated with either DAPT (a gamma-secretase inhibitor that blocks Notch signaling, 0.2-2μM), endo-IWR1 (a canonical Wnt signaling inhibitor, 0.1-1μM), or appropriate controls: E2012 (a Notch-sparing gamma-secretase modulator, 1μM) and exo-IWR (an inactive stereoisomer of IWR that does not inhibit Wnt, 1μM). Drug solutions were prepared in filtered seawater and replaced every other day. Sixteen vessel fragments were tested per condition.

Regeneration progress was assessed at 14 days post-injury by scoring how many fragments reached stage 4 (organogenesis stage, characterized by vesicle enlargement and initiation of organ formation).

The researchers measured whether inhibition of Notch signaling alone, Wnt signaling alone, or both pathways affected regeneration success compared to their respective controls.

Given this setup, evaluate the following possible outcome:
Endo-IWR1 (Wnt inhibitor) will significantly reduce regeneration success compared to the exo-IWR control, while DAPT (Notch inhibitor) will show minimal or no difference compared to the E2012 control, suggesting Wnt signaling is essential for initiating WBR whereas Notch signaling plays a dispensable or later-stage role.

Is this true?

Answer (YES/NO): NO